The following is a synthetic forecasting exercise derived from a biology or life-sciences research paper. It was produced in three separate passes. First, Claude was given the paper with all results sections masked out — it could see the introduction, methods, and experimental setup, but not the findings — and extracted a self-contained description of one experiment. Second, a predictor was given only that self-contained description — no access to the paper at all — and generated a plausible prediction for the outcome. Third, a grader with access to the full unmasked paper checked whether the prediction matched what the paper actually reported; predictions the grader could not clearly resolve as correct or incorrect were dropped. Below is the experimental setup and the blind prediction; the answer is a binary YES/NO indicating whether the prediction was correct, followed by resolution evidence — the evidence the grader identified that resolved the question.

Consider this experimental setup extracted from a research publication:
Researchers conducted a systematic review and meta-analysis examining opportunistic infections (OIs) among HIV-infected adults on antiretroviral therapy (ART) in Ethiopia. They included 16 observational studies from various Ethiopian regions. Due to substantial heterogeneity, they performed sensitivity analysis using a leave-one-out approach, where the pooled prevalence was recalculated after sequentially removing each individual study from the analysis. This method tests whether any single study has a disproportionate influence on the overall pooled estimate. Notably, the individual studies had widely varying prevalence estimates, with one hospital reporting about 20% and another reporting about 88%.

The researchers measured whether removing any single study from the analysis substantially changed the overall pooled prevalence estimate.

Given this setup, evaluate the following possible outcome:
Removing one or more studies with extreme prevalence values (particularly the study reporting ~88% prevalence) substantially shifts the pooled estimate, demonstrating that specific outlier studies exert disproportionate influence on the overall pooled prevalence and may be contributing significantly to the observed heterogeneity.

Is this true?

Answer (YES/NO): NO